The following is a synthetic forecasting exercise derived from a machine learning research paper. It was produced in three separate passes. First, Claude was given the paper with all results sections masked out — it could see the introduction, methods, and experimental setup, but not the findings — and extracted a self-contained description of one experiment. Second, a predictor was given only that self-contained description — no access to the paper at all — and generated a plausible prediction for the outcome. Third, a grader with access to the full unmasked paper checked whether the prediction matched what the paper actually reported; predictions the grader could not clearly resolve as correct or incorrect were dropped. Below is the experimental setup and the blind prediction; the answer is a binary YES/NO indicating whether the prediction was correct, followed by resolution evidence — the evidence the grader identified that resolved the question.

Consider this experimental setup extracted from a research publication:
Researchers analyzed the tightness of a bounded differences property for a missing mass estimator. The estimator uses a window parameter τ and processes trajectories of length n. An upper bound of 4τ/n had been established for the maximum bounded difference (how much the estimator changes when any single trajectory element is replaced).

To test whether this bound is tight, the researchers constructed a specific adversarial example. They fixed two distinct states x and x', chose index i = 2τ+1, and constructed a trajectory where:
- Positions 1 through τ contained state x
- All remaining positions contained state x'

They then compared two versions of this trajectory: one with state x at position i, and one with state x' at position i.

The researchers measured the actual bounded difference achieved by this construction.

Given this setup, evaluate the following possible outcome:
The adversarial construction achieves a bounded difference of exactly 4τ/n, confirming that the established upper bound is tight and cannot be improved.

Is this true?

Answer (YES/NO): NO